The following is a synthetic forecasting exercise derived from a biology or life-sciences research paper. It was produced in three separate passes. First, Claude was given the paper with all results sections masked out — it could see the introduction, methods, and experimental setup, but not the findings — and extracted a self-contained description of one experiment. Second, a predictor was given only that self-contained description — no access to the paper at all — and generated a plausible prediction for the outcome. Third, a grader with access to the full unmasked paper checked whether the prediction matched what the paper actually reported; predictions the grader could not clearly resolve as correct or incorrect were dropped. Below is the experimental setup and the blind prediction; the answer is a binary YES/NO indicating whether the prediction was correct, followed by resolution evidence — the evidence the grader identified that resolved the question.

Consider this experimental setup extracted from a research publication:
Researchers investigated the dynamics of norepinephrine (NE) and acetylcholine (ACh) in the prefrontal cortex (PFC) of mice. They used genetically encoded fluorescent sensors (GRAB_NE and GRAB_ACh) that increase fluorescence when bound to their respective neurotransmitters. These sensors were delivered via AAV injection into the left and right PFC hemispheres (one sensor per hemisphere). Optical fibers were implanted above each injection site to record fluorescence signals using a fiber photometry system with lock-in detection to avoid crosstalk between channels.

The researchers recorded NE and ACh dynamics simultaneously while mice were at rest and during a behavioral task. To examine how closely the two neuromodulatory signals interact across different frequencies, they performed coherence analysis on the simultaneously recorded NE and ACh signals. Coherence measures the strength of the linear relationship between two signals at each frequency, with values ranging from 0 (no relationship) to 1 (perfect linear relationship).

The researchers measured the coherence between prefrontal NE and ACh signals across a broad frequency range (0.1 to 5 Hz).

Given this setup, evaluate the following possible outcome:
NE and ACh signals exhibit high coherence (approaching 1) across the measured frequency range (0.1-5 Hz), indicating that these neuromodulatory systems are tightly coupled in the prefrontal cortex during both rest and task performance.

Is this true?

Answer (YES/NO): NO